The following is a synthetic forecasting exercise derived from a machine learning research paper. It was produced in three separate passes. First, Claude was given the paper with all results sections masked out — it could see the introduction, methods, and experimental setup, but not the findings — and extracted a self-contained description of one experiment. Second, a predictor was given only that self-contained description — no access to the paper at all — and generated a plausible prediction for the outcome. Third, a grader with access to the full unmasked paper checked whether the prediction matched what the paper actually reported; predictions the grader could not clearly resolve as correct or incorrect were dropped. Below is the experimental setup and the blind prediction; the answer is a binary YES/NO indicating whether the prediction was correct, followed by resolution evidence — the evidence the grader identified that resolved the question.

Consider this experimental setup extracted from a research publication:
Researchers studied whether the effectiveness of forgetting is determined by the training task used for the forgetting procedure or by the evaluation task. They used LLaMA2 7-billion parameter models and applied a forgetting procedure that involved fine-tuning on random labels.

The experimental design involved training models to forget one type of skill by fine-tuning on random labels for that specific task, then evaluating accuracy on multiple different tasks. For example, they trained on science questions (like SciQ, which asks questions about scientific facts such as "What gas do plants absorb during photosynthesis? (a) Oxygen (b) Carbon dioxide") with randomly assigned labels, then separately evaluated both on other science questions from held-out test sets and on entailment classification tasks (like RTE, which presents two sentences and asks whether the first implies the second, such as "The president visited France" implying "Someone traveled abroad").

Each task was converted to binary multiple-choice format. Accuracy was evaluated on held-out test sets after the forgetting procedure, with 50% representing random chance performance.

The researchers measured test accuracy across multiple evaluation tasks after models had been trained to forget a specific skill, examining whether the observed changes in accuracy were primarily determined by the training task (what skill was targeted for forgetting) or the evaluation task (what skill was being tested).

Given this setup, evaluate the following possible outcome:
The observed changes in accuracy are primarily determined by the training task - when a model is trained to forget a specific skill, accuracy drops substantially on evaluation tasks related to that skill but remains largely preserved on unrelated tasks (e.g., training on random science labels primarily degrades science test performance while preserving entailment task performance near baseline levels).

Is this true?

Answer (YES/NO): NO